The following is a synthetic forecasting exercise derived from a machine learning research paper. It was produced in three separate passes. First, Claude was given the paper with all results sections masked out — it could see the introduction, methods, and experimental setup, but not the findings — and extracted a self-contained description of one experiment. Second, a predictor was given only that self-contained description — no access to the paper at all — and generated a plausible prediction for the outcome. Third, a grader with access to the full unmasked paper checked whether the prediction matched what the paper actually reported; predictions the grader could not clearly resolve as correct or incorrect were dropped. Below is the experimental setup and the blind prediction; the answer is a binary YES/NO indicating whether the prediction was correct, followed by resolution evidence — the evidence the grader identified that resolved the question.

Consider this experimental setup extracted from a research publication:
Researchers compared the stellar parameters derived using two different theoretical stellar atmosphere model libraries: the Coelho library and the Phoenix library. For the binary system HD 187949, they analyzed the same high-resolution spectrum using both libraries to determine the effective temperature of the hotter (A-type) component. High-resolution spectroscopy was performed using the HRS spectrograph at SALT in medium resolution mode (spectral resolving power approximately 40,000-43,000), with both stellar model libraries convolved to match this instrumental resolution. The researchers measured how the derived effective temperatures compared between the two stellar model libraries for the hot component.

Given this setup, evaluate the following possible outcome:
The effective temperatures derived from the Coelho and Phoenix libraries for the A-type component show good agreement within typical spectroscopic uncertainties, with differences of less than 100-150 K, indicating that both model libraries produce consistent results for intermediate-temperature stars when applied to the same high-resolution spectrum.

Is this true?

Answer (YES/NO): NO